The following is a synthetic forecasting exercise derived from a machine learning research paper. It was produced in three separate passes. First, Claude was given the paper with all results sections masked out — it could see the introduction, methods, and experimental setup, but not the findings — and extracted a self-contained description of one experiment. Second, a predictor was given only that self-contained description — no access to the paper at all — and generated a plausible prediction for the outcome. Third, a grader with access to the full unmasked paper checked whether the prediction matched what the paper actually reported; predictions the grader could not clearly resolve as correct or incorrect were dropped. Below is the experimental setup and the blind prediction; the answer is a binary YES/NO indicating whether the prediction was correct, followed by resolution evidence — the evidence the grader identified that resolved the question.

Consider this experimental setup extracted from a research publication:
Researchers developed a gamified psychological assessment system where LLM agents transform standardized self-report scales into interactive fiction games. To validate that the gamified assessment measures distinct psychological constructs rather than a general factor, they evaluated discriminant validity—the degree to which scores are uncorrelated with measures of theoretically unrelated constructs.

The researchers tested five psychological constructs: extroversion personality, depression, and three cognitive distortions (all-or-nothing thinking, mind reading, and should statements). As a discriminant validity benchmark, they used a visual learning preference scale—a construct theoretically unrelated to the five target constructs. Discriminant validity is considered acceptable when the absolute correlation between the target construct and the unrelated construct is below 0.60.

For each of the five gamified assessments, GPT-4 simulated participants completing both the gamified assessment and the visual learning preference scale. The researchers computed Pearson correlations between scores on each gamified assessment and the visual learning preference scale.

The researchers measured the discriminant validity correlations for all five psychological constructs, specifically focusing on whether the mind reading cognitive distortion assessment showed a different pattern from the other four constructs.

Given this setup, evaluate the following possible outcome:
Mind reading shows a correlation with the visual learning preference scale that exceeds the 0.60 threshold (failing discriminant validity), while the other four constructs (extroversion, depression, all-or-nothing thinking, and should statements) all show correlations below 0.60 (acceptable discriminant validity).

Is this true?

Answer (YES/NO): NO